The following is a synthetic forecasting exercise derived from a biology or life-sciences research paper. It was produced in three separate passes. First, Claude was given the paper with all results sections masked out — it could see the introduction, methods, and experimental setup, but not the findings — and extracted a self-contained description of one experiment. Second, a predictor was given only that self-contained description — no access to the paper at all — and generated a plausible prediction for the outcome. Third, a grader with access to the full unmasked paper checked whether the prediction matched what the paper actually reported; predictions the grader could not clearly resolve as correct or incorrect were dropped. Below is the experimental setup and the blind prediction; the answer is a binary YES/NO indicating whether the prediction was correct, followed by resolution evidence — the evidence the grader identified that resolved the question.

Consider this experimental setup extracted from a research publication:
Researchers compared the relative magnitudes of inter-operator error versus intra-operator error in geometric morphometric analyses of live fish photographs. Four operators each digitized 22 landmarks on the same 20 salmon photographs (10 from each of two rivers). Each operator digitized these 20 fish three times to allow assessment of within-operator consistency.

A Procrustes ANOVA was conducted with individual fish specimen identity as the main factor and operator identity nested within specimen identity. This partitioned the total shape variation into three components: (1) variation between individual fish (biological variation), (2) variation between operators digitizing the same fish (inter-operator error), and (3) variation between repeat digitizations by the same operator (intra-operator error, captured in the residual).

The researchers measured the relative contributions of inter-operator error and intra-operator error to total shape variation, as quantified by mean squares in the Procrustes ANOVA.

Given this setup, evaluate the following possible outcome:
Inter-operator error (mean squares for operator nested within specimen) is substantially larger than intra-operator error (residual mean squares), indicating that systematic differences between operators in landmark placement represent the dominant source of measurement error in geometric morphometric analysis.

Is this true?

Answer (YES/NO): YES